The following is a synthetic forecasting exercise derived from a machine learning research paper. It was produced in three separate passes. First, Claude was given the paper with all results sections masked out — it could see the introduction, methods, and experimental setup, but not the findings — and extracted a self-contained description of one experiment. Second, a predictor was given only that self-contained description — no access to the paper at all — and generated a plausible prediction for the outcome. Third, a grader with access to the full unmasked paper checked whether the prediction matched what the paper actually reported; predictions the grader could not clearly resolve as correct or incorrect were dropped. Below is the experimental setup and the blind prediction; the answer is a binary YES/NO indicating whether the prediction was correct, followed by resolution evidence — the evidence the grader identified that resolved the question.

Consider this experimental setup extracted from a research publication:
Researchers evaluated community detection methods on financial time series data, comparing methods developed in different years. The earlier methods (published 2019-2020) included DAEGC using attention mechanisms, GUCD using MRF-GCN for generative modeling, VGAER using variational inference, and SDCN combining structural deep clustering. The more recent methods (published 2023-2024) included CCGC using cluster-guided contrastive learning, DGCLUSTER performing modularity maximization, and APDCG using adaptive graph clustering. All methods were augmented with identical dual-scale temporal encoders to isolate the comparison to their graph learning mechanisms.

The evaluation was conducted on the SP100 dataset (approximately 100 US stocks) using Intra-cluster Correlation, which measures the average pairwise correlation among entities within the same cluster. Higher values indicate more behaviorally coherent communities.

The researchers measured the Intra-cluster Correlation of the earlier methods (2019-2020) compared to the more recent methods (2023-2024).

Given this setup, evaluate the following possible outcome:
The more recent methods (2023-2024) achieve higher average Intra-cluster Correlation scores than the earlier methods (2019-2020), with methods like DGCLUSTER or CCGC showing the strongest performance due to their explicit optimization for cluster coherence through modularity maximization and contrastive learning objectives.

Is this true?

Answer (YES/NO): YES